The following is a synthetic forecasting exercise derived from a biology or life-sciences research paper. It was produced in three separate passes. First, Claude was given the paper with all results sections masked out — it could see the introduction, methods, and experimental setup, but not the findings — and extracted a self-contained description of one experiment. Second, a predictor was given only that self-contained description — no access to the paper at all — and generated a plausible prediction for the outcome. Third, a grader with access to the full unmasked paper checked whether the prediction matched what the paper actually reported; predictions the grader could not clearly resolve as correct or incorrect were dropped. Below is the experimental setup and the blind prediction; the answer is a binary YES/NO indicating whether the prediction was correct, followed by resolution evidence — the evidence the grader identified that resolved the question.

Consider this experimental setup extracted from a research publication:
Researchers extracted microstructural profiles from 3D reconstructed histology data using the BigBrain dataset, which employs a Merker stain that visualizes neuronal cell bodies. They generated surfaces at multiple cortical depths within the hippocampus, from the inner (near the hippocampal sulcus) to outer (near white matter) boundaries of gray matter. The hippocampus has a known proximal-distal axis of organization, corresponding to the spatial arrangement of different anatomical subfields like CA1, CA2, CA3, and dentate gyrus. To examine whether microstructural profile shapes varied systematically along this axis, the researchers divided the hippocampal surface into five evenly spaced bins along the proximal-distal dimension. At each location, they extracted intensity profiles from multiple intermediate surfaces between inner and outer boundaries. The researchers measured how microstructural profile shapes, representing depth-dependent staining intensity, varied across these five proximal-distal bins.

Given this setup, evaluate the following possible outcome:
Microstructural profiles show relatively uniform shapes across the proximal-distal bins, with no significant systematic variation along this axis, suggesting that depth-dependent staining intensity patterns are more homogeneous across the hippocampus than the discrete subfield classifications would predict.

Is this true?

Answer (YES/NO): NO